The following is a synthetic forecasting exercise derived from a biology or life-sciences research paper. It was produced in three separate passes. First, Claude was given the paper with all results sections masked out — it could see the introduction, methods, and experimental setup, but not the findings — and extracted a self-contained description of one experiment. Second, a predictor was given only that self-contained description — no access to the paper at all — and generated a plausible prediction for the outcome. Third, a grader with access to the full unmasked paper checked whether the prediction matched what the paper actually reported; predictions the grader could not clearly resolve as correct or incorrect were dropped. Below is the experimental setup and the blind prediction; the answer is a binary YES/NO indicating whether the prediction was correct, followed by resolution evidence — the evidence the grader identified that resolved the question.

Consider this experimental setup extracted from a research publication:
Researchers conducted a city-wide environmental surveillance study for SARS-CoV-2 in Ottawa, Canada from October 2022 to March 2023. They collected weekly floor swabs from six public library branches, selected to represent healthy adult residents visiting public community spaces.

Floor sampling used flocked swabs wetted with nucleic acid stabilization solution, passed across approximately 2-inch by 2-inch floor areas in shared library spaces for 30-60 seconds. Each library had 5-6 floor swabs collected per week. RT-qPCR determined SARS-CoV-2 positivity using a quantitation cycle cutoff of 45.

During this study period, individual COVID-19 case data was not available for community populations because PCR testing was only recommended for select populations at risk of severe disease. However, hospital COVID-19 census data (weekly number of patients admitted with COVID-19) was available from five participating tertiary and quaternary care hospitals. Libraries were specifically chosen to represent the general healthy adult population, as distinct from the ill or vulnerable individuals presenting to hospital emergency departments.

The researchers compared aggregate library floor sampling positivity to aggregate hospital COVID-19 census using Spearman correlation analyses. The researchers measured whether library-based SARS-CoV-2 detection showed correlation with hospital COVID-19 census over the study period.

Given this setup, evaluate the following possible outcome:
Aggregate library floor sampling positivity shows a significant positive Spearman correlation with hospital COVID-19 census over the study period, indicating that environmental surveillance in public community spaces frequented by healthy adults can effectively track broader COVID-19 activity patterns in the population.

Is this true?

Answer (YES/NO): NO